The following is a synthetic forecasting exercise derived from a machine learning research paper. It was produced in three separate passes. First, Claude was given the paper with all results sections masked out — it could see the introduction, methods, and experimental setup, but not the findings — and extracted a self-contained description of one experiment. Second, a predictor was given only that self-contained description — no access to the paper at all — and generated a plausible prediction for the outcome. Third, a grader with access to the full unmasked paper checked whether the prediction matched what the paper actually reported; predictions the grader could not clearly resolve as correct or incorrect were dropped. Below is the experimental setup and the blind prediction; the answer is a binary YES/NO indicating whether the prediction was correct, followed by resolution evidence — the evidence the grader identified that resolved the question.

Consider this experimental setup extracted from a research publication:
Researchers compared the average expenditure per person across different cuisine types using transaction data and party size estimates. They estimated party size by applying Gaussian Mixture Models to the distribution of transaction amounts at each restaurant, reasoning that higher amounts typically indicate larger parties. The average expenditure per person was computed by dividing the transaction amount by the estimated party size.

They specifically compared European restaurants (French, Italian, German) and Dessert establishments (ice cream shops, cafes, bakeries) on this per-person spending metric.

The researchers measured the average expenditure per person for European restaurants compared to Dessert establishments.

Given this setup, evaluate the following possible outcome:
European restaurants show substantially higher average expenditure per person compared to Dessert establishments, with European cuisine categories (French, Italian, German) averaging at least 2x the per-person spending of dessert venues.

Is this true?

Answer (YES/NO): YES